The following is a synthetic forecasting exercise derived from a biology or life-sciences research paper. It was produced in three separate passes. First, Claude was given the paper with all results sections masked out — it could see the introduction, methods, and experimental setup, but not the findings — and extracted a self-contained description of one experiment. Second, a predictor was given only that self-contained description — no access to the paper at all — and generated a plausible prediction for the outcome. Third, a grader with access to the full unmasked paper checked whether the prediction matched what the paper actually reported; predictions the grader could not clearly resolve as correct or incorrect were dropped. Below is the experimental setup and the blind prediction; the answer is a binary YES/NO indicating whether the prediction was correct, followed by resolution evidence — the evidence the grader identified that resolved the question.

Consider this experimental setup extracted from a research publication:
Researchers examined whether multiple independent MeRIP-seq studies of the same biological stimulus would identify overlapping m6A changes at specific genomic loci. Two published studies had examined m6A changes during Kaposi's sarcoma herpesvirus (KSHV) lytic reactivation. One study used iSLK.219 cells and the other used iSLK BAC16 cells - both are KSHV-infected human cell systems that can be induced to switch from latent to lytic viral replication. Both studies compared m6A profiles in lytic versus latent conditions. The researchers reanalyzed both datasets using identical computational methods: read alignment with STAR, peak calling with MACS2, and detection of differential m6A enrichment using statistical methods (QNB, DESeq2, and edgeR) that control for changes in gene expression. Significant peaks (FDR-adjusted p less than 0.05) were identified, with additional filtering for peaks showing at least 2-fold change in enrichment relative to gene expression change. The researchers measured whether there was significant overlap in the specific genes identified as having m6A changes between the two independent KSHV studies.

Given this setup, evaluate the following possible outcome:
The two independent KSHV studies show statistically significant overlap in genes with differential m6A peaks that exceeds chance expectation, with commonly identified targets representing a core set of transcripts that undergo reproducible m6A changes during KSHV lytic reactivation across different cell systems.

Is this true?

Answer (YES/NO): NO